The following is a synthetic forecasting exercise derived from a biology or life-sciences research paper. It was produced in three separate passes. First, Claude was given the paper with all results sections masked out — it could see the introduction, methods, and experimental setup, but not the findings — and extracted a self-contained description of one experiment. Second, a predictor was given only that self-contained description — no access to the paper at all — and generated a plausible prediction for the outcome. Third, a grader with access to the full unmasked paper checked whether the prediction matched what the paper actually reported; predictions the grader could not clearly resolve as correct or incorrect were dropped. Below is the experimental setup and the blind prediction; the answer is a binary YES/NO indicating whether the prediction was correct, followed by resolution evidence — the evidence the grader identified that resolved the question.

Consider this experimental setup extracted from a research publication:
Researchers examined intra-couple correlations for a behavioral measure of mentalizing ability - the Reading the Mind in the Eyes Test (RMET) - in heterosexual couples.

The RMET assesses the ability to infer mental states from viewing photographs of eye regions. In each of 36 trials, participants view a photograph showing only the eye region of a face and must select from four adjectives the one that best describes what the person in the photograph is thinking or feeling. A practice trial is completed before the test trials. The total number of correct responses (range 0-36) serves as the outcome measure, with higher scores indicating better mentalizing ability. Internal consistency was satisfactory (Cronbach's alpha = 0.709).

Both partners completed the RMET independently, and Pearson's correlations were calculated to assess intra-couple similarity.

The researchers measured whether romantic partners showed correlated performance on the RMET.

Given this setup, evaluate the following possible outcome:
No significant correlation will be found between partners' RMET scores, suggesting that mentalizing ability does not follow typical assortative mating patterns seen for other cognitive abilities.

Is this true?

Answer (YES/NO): NO